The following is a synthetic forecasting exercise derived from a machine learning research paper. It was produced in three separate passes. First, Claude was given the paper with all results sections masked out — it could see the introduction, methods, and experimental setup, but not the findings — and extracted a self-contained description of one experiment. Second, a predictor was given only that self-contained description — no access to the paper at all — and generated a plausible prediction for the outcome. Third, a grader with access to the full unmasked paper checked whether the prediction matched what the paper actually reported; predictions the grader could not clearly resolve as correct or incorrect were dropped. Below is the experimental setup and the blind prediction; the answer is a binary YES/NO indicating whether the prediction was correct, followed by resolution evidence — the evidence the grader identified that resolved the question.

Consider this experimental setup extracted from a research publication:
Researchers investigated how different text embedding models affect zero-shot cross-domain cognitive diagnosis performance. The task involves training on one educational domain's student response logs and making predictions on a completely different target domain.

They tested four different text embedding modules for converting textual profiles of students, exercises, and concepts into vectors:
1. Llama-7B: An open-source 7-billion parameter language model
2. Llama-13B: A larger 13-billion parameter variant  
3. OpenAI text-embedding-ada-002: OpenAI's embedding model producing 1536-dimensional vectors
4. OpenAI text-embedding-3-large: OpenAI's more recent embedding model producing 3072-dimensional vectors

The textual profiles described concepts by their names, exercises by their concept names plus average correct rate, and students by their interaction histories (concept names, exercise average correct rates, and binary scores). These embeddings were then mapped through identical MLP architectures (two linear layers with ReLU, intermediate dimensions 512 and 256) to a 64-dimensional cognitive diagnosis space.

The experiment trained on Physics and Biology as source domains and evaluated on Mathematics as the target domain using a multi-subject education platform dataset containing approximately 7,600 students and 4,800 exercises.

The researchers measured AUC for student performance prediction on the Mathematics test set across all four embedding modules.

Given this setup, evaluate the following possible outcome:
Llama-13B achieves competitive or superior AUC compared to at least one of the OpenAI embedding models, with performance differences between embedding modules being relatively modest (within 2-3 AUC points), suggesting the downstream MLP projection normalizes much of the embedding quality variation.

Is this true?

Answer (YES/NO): NO